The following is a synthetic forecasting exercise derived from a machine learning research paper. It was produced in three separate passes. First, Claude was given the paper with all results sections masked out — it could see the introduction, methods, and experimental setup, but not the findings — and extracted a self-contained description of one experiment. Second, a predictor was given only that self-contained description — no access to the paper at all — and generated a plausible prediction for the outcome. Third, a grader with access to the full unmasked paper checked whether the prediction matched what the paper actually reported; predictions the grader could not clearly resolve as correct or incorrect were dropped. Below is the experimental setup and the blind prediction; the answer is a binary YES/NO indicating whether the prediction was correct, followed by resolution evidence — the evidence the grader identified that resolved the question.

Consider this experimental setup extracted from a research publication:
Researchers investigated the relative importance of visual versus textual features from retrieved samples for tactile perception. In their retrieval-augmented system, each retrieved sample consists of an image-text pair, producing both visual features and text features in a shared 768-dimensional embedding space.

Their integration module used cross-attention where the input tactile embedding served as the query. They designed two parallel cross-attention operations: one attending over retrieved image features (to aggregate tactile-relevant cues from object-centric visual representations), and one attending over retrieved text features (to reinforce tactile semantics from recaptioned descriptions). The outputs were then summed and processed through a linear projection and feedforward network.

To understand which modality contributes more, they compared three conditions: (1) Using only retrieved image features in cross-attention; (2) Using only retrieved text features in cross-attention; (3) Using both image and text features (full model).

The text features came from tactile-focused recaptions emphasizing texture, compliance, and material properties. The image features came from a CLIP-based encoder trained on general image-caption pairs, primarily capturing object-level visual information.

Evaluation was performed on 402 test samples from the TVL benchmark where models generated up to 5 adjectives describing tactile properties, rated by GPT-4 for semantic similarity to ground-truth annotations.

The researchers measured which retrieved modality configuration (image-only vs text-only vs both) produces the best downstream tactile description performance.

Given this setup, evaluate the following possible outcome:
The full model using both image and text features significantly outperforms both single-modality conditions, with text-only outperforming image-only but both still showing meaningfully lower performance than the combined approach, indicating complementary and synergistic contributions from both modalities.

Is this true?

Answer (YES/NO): NO